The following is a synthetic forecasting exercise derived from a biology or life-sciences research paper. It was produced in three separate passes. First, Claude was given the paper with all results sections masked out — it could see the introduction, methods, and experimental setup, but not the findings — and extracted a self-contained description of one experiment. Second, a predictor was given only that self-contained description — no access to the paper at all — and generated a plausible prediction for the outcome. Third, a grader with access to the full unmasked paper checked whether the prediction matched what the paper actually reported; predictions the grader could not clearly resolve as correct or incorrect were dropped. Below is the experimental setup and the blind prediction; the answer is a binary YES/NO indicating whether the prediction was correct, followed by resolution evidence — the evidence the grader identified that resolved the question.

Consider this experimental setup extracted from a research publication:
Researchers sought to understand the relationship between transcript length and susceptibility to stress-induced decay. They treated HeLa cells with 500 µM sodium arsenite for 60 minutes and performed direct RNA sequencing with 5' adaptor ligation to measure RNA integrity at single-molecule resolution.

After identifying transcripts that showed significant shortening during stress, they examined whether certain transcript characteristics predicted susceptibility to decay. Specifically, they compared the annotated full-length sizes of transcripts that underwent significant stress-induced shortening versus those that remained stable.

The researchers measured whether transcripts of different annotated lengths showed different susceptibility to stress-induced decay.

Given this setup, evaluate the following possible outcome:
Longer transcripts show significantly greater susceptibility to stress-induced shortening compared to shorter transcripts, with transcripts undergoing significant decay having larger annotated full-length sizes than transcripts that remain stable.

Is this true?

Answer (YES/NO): NO